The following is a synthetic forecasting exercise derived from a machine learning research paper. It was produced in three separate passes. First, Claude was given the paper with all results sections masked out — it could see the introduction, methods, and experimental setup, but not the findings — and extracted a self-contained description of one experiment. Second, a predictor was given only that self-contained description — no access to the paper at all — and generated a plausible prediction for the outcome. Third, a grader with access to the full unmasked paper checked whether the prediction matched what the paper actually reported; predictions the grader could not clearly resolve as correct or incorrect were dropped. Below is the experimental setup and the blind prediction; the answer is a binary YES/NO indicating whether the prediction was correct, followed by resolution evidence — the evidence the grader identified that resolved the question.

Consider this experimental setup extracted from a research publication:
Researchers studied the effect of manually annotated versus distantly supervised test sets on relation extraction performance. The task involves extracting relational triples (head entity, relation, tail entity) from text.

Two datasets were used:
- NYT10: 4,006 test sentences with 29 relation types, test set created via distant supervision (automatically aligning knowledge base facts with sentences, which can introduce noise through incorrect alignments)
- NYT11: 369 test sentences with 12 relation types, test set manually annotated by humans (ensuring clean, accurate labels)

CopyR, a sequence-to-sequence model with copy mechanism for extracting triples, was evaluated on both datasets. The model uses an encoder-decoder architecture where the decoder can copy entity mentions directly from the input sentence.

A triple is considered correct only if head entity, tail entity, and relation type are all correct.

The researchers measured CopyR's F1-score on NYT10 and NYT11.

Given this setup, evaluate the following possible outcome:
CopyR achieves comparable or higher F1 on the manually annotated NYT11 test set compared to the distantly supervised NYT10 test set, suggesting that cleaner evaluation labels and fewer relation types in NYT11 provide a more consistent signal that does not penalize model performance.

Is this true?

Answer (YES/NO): NO